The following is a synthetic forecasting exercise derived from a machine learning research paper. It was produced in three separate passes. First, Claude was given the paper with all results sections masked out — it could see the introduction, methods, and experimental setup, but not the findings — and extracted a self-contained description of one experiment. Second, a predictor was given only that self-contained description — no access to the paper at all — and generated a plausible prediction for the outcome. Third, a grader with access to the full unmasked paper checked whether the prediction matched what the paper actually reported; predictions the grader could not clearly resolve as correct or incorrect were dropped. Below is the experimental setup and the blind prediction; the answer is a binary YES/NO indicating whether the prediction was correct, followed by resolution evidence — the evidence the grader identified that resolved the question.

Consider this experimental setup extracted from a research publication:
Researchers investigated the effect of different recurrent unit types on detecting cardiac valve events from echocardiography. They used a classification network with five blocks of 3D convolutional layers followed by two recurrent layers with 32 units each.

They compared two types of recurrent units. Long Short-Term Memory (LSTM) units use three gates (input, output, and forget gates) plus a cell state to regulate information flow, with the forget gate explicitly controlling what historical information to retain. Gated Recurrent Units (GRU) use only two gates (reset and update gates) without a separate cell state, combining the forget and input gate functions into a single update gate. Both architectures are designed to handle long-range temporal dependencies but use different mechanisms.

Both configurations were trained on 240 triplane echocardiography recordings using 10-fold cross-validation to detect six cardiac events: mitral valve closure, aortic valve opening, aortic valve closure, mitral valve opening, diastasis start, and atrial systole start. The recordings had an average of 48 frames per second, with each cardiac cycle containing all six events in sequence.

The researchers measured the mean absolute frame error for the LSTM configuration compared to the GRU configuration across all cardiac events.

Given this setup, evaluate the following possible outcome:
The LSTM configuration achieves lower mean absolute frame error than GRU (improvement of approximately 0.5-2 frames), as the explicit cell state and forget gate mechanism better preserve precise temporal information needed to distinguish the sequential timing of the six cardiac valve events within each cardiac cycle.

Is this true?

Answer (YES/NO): NO